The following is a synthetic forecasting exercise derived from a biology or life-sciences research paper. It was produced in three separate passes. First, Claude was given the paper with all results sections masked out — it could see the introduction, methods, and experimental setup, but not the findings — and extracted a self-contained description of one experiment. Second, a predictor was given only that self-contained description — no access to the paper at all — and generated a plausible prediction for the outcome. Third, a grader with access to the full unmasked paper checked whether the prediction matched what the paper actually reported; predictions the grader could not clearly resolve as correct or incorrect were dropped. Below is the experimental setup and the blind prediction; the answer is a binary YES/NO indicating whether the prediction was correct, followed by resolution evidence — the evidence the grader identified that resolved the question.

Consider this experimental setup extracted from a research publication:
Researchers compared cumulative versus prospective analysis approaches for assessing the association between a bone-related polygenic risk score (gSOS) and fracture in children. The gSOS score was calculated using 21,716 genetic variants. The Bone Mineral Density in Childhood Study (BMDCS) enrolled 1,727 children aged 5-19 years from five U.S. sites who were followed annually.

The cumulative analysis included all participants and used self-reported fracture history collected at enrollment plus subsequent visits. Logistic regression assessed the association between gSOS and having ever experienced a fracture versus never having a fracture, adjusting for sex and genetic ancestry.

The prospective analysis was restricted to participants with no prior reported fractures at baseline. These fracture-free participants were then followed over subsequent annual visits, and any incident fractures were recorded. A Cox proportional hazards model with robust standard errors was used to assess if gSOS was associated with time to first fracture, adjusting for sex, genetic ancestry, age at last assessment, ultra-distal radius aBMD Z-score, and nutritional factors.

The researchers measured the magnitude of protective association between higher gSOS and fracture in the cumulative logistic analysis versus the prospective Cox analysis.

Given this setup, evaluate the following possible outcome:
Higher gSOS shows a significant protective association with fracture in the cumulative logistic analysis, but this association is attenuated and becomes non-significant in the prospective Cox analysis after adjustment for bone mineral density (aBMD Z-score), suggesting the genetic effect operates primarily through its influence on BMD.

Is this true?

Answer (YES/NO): NO